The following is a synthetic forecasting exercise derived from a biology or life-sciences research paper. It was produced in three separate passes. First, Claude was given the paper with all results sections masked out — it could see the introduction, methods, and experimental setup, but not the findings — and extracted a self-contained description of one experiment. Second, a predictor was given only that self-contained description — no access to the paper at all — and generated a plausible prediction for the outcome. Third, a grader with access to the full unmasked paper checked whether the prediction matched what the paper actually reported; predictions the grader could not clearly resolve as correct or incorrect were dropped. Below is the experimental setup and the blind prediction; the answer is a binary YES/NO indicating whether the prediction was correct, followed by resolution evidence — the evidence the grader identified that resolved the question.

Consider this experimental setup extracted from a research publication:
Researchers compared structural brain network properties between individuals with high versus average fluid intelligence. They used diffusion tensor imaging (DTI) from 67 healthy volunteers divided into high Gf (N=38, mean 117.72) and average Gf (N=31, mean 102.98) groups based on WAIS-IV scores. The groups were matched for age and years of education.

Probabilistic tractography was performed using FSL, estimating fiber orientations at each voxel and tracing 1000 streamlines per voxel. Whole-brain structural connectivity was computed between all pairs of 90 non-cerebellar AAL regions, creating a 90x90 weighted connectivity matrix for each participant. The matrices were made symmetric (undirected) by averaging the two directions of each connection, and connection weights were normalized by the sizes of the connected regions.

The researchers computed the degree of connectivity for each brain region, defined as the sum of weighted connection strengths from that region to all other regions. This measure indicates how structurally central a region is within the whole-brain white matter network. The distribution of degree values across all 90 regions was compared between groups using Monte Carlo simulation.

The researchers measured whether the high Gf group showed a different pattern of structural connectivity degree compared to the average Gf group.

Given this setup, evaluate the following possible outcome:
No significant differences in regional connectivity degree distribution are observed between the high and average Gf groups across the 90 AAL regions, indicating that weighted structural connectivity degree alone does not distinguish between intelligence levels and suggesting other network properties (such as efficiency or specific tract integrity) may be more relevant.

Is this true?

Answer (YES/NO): NO